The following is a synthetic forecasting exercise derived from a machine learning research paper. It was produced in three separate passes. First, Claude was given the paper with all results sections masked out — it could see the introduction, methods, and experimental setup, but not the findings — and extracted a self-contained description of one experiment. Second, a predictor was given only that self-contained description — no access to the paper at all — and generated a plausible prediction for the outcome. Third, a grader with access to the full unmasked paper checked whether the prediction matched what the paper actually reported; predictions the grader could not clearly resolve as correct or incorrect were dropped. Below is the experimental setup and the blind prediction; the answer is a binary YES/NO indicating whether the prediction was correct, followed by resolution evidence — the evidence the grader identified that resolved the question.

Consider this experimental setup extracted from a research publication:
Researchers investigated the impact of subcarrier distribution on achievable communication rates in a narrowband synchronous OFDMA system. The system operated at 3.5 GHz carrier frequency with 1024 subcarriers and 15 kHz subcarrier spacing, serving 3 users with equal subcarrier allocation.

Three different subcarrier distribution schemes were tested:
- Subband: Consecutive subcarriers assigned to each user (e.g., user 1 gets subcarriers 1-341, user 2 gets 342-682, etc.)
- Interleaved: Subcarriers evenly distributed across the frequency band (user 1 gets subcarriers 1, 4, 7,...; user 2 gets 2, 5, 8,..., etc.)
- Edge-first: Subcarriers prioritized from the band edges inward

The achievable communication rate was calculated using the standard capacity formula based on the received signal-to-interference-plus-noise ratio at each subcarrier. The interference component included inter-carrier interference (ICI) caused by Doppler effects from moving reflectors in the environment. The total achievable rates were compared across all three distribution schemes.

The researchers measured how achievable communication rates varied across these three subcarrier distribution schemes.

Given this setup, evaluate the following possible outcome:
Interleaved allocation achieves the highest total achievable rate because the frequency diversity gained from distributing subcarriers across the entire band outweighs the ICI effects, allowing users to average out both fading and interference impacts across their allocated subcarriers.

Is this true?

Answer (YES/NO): NO